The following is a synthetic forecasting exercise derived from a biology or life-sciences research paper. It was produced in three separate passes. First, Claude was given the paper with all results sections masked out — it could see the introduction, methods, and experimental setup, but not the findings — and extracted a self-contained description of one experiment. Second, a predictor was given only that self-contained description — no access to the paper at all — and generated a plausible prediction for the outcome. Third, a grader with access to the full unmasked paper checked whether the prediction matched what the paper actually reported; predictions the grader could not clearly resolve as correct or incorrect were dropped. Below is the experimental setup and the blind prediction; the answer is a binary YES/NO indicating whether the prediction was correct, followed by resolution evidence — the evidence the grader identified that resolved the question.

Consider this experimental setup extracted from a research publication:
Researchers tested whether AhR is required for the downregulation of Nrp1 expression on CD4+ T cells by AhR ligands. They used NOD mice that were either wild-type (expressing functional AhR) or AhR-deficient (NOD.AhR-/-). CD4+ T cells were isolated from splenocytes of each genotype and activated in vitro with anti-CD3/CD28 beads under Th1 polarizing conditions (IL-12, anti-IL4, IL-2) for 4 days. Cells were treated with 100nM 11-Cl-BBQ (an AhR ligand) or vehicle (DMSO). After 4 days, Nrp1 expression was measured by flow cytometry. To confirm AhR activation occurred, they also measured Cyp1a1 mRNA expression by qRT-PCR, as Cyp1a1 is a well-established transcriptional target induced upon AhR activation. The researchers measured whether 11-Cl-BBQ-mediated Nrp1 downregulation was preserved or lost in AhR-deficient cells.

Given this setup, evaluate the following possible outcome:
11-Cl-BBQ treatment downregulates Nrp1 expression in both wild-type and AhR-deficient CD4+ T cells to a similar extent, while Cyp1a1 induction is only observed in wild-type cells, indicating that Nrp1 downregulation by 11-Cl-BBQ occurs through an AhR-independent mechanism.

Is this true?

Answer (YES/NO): NO